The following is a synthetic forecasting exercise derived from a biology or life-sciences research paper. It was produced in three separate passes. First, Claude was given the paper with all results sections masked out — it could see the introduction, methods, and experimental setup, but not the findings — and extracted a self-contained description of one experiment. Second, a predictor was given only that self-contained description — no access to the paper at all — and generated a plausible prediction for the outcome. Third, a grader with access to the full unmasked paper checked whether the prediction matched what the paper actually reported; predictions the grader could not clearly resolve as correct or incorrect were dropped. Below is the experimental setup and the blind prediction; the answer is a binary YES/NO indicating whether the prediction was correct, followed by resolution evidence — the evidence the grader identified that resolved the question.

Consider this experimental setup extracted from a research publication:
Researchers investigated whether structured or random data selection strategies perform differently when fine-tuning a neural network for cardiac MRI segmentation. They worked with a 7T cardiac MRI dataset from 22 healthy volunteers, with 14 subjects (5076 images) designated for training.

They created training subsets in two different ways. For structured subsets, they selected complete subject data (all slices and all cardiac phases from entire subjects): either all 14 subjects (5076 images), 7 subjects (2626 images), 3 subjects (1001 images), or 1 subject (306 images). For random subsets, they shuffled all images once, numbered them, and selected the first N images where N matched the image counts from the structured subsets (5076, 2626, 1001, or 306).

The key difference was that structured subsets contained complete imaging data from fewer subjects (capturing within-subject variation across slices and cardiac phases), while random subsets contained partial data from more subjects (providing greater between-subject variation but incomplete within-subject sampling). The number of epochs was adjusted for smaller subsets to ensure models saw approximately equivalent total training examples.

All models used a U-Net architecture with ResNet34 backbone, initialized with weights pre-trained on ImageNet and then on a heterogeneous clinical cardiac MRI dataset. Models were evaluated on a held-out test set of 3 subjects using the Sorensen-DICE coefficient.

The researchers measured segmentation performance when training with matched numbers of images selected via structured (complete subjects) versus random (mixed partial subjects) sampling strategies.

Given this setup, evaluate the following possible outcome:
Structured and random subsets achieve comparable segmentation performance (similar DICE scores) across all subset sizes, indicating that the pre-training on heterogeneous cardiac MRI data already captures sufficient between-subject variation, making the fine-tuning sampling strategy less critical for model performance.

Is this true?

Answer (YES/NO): NO